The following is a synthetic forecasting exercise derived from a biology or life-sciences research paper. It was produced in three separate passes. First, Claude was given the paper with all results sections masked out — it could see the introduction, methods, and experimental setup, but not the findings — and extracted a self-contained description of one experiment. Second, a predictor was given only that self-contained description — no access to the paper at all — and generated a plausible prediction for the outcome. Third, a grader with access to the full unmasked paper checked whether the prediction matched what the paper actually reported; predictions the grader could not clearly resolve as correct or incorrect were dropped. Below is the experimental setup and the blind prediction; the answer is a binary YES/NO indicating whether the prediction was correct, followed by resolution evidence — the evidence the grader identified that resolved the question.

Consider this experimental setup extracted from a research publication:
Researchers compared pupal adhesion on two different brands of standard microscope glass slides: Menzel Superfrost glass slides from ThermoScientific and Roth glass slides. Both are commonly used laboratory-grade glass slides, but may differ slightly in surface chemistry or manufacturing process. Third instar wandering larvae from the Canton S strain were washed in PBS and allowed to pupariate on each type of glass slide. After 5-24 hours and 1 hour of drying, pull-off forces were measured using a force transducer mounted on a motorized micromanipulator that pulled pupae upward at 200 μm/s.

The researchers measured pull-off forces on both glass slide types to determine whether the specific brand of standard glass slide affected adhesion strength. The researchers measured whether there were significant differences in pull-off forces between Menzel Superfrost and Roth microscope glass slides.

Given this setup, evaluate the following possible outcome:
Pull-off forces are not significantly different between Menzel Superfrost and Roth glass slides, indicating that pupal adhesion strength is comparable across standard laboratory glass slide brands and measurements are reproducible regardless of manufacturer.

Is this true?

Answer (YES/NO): YES